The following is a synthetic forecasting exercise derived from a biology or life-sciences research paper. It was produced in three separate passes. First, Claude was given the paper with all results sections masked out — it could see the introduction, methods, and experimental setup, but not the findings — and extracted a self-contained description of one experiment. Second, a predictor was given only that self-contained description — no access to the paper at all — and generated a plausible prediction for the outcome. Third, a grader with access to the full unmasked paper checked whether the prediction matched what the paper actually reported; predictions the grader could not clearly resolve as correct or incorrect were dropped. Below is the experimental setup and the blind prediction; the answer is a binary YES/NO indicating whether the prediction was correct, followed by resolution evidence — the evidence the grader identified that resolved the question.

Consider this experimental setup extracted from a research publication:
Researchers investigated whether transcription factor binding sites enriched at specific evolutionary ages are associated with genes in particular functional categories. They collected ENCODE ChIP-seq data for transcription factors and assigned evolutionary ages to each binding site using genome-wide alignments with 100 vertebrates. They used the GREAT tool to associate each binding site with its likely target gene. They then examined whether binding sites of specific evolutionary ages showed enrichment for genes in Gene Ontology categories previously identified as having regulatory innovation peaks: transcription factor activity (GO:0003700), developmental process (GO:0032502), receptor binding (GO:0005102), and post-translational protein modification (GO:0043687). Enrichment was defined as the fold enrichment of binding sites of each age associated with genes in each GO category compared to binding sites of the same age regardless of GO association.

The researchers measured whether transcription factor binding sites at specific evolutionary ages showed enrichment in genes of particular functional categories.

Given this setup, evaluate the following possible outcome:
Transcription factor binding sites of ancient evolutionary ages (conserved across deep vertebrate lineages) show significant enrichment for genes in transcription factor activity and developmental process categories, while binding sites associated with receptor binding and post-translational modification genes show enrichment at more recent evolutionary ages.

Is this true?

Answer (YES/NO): NO